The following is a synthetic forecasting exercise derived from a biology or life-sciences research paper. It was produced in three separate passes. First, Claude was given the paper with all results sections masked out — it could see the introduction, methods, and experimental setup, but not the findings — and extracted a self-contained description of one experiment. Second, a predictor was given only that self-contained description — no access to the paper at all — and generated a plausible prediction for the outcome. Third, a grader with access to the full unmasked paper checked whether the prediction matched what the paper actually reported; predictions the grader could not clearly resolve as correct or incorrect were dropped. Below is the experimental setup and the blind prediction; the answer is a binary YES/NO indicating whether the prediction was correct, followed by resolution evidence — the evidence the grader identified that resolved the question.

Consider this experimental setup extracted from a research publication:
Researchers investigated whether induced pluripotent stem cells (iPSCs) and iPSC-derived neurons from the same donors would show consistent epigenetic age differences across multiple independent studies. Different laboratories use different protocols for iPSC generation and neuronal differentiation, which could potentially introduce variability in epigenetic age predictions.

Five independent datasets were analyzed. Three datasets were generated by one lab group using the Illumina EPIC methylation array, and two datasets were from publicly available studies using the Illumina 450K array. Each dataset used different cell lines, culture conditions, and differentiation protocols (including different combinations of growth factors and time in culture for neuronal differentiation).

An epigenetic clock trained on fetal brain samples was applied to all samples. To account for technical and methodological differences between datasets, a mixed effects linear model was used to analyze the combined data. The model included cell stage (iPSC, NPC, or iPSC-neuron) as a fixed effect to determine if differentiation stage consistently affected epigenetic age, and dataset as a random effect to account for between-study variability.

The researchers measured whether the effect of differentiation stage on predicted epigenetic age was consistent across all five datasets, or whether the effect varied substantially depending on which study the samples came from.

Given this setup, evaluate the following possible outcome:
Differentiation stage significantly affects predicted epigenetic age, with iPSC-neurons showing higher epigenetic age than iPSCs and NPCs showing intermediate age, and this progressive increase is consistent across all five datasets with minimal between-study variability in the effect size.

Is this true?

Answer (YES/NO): NO